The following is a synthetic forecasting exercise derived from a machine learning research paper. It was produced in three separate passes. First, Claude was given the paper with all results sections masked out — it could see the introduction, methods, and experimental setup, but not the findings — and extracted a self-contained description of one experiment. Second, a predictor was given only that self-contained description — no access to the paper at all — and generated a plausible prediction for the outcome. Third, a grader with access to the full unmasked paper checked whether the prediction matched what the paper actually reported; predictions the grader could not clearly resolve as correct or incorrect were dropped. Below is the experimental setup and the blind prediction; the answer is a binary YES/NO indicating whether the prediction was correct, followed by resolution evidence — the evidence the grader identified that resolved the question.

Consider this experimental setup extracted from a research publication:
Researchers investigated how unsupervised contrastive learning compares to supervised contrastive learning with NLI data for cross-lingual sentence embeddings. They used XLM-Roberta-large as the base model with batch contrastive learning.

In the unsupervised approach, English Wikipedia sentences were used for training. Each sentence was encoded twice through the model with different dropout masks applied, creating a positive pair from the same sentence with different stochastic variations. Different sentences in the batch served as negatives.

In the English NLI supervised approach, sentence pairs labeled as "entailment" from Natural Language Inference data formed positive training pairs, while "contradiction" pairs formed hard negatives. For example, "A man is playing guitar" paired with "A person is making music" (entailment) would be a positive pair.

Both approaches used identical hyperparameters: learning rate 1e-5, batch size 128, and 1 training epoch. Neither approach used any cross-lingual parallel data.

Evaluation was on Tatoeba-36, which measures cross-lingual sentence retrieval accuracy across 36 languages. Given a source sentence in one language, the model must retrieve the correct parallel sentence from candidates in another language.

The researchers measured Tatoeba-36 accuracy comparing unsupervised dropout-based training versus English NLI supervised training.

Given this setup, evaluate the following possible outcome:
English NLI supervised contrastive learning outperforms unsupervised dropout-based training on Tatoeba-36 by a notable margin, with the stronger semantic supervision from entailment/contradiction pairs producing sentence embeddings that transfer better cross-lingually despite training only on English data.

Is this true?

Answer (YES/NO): YES